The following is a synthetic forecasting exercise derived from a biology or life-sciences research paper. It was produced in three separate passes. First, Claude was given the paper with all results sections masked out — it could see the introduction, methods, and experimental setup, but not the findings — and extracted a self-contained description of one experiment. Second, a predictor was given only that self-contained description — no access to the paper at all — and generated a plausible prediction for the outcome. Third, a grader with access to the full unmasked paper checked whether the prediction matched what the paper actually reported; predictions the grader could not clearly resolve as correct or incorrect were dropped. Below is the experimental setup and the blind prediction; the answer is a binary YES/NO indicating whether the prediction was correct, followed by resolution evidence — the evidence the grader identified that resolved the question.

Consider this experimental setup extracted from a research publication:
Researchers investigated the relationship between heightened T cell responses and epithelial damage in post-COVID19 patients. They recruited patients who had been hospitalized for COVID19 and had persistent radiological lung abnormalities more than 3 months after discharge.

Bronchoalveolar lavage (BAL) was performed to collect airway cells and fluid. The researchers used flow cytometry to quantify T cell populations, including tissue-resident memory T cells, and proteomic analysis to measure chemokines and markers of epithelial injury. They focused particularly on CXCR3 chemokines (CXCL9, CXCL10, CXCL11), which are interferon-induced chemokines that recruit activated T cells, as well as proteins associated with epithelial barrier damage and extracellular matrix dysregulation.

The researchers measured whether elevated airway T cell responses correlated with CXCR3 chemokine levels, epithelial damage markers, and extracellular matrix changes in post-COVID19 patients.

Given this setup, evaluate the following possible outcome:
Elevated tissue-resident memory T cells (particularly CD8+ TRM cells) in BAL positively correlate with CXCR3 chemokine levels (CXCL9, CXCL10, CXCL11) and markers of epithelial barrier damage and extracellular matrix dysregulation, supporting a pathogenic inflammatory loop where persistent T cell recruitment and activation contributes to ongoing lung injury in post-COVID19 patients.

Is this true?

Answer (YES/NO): YES